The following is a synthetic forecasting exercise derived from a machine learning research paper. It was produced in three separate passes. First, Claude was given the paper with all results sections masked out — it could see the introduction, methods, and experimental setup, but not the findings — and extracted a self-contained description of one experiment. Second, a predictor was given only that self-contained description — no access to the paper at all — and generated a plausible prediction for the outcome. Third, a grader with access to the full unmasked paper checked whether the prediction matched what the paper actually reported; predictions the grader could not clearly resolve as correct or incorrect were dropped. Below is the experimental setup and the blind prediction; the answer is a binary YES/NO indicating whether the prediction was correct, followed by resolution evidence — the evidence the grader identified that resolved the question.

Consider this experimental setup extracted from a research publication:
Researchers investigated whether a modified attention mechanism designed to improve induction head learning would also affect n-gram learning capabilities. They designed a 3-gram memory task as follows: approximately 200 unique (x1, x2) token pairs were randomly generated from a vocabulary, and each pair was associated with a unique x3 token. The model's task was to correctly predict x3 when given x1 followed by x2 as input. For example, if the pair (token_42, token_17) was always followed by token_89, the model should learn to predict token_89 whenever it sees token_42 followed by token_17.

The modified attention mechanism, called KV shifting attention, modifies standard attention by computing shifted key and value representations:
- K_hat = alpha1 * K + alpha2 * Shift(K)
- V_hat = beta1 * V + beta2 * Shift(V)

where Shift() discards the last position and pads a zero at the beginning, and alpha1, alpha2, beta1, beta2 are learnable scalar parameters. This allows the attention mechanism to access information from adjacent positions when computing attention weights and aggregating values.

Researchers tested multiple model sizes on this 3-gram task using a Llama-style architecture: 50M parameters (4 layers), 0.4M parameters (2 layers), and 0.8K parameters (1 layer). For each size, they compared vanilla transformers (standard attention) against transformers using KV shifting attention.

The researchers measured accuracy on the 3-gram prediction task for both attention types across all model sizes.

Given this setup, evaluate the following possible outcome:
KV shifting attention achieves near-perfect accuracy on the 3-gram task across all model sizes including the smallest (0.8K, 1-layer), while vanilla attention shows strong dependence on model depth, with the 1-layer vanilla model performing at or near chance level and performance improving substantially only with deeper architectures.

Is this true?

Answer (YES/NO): NO